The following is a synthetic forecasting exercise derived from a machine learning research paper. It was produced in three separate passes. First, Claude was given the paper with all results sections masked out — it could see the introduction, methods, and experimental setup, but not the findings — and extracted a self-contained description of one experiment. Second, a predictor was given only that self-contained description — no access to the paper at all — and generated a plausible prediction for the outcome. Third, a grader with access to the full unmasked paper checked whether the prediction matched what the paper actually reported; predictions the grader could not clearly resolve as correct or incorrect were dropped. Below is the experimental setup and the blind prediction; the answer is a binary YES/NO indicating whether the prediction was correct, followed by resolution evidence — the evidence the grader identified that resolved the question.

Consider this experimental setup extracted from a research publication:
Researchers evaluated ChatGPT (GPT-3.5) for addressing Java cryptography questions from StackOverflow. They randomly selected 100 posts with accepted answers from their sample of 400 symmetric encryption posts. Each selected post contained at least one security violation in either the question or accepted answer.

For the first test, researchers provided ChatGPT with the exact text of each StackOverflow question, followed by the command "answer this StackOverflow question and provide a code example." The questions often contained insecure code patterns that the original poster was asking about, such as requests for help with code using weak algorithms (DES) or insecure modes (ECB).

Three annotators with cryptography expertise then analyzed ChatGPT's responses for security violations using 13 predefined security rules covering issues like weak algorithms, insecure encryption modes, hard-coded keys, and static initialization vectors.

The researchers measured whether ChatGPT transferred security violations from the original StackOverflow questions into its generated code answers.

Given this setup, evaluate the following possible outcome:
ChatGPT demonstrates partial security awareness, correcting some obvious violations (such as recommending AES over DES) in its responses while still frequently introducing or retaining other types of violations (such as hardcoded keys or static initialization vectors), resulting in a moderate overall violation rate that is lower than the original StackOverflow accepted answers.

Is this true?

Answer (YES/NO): NO